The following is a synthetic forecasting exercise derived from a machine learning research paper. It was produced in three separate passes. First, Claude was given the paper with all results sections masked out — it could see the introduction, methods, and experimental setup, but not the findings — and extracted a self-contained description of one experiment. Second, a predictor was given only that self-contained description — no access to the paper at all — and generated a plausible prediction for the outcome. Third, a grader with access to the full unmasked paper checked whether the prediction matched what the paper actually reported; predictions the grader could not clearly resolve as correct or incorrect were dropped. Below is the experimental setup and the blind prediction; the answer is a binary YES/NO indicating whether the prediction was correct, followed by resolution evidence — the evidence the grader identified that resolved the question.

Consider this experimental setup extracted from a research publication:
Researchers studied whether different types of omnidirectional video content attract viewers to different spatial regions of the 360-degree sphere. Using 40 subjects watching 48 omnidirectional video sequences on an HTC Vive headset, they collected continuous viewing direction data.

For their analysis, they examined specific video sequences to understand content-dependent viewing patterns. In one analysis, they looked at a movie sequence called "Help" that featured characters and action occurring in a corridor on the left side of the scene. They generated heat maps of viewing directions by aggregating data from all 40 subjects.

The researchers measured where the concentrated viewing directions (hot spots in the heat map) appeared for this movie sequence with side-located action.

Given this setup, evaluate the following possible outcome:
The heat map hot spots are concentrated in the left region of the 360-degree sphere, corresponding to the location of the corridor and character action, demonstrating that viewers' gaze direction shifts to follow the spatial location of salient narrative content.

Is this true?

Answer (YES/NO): YES